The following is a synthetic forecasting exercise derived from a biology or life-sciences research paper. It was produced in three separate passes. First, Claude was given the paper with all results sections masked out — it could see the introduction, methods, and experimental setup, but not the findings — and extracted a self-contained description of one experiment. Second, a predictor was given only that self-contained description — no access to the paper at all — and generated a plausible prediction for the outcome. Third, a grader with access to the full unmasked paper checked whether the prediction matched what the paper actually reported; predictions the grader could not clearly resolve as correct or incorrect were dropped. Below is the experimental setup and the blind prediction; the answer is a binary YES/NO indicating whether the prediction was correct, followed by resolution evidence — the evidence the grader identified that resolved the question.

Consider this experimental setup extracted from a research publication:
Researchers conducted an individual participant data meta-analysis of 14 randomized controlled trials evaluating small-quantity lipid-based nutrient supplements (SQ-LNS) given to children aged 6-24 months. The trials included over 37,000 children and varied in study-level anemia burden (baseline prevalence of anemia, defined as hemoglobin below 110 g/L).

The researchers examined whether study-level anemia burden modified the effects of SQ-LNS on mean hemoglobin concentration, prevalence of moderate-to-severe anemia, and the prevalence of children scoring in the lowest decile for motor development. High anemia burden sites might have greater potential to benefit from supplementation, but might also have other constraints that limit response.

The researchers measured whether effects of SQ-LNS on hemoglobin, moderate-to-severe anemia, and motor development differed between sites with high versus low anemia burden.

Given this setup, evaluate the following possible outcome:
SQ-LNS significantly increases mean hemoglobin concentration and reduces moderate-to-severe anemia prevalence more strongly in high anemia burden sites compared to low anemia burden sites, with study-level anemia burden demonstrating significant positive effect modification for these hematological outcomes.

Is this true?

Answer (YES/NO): YES